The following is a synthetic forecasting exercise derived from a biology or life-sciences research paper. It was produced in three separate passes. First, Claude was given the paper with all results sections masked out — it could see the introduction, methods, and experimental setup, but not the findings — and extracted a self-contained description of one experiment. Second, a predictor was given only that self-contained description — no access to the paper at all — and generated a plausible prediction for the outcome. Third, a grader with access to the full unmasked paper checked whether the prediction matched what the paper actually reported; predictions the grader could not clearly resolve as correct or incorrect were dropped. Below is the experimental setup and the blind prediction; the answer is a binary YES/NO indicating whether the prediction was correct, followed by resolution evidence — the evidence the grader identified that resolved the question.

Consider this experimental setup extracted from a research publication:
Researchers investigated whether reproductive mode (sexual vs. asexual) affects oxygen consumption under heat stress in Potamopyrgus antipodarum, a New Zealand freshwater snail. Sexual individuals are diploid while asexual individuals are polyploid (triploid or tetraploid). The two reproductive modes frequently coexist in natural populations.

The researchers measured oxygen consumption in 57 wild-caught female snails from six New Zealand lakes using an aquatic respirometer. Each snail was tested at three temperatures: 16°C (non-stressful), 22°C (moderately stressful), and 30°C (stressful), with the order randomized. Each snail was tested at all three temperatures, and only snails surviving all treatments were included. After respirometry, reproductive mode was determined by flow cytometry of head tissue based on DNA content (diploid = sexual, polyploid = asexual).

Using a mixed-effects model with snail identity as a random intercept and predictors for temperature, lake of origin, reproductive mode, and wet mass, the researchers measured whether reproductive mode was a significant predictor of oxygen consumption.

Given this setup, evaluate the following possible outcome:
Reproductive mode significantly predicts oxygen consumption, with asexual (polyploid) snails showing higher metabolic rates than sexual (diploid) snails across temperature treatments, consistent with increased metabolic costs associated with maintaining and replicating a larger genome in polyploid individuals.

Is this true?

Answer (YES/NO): NO